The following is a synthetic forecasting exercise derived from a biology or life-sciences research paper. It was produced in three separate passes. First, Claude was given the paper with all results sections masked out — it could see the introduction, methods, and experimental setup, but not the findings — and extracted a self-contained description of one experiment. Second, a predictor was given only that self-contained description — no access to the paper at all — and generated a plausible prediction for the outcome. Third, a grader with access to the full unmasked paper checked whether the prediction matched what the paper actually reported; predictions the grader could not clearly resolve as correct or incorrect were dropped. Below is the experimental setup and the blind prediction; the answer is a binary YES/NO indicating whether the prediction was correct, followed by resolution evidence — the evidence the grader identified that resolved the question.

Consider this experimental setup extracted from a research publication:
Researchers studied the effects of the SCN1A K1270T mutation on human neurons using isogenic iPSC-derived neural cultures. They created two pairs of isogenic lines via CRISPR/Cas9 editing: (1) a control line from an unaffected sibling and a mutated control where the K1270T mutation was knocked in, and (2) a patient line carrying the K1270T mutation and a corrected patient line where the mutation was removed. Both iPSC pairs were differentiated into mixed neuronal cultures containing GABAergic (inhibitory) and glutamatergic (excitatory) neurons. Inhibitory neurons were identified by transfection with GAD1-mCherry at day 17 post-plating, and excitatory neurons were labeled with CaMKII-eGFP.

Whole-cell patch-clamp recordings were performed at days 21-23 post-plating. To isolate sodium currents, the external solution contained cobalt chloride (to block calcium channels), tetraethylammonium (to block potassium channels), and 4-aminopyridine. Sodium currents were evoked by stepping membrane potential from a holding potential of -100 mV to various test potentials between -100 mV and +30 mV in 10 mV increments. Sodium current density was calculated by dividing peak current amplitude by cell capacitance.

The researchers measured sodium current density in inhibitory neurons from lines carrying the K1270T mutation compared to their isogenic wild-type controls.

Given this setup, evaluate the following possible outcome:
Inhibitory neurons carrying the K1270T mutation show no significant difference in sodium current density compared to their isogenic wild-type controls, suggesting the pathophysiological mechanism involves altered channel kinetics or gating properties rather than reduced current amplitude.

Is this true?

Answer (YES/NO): NO